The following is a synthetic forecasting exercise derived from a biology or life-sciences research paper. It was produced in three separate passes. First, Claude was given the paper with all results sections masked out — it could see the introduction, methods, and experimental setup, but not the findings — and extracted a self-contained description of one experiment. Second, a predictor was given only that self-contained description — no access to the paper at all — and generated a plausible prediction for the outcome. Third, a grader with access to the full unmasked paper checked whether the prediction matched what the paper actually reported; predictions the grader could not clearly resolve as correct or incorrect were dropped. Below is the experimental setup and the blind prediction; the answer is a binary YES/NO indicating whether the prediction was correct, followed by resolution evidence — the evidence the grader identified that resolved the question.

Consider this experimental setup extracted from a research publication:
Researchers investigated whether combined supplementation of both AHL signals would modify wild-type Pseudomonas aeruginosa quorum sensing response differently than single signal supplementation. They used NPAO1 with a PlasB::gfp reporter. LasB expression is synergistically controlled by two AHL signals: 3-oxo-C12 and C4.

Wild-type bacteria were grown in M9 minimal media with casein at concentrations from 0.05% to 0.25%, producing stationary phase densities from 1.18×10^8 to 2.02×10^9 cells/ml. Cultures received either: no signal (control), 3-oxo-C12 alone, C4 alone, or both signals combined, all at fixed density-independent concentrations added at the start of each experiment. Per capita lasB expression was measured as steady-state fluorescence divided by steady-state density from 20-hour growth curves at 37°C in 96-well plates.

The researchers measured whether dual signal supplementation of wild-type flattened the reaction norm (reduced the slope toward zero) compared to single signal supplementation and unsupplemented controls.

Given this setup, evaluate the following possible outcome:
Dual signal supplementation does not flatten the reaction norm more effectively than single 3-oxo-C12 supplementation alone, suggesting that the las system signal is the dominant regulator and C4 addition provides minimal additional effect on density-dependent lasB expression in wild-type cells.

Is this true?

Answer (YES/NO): NO